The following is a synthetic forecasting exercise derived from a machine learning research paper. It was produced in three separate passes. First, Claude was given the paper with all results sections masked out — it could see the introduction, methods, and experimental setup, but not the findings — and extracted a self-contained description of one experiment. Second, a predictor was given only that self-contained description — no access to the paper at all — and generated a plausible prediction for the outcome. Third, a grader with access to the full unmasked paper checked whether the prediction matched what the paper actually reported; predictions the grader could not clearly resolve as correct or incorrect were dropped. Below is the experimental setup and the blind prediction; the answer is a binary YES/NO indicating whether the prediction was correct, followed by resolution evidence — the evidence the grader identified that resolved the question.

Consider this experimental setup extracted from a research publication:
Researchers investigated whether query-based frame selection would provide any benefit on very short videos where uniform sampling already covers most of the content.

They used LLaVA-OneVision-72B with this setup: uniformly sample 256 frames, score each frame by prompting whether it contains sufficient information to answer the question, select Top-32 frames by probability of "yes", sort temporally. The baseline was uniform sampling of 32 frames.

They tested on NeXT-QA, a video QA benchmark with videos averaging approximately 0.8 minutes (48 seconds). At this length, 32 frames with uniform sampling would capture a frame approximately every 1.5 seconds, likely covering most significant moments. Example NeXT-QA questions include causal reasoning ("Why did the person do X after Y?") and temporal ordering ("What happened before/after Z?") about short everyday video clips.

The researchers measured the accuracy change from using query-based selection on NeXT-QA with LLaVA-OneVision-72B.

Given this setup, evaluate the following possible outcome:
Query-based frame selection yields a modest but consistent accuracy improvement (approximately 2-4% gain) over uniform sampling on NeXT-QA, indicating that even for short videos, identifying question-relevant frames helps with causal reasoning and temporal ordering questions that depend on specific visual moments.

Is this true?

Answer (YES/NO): NO